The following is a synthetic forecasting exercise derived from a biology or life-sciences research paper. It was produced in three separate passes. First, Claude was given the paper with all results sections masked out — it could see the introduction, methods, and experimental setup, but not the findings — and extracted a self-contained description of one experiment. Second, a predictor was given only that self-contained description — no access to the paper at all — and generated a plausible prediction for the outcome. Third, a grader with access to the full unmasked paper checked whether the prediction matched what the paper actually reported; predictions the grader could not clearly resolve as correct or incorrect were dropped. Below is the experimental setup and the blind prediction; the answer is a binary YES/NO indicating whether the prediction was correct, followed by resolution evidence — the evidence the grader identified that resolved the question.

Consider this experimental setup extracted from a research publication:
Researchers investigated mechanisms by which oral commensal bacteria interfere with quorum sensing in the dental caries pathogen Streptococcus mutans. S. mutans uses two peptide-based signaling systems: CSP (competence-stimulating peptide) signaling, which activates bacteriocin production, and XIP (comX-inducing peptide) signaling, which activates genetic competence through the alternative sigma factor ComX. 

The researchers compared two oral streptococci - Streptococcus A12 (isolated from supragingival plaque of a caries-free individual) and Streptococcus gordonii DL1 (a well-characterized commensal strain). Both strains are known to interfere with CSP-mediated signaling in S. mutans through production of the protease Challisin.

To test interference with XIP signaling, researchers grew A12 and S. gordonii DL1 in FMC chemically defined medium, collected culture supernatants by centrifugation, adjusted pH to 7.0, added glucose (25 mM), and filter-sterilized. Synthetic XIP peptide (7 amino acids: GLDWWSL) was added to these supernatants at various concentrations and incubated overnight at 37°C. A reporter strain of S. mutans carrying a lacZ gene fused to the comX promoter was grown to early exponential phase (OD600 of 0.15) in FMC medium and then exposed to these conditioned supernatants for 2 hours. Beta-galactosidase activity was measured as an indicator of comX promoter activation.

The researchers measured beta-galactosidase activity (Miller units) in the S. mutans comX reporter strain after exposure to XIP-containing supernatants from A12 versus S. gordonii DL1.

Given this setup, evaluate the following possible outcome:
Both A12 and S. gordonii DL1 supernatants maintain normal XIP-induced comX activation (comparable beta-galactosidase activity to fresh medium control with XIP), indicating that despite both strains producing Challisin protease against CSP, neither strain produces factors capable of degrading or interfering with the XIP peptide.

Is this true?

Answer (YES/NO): NO